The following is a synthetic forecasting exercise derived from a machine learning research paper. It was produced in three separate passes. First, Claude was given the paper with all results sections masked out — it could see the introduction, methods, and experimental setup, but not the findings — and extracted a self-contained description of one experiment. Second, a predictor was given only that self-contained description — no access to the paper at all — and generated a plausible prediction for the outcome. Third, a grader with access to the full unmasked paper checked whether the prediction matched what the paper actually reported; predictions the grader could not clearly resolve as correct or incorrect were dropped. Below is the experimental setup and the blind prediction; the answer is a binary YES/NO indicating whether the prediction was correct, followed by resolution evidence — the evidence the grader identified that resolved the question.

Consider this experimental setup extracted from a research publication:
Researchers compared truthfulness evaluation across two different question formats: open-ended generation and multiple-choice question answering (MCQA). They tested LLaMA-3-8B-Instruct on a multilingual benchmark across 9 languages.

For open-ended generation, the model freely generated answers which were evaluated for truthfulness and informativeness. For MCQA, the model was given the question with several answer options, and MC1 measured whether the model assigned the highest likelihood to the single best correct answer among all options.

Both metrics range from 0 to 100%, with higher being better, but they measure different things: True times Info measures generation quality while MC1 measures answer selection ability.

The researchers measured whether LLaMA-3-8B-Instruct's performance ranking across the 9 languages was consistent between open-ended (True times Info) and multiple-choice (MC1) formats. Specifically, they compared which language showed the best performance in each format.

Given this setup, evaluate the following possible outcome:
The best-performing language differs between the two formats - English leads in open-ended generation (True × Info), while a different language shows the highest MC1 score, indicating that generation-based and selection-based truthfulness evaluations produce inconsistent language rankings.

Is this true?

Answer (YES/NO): NO